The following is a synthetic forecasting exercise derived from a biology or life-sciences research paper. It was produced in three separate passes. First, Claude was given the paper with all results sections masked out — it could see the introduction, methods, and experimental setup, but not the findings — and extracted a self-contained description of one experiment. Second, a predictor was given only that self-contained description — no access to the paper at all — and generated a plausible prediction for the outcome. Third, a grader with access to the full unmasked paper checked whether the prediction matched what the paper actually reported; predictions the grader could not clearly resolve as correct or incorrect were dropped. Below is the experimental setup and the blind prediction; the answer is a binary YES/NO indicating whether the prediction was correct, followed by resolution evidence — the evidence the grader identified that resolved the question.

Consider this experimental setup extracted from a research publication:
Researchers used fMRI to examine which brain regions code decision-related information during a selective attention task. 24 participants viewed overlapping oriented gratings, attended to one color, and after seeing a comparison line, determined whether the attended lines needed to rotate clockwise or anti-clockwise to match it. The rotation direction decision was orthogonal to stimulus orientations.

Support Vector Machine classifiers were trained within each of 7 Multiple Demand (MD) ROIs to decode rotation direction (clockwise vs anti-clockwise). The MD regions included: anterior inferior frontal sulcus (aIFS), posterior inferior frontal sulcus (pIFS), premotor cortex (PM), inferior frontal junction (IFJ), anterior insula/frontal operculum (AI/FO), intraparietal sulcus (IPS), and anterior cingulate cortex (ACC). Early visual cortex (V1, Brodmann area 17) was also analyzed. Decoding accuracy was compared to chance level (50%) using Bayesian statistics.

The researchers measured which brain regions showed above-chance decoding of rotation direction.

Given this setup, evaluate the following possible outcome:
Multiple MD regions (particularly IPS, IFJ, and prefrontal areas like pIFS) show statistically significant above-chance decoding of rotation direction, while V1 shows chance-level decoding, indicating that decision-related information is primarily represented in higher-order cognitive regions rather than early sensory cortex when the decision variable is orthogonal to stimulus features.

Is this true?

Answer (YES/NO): NO